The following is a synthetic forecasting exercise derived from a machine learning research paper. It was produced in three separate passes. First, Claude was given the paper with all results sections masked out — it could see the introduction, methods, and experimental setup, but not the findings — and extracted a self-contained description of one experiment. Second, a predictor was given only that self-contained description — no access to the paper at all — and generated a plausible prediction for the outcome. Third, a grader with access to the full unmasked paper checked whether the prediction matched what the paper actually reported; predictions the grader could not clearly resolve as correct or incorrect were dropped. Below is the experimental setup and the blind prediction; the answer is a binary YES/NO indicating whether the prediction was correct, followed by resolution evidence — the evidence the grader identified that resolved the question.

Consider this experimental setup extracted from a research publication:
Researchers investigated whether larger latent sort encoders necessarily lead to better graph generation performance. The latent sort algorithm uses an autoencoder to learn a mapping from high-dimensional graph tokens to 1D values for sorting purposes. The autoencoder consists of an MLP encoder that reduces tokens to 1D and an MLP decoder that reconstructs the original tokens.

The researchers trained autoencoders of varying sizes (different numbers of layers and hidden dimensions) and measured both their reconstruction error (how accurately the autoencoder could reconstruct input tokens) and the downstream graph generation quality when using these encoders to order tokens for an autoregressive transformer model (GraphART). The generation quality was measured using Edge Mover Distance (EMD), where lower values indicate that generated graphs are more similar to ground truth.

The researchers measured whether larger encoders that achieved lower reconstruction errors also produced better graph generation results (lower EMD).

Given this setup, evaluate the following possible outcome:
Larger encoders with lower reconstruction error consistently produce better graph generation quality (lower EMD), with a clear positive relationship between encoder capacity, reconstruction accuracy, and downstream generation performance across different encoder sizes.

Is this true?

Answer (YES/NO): NO